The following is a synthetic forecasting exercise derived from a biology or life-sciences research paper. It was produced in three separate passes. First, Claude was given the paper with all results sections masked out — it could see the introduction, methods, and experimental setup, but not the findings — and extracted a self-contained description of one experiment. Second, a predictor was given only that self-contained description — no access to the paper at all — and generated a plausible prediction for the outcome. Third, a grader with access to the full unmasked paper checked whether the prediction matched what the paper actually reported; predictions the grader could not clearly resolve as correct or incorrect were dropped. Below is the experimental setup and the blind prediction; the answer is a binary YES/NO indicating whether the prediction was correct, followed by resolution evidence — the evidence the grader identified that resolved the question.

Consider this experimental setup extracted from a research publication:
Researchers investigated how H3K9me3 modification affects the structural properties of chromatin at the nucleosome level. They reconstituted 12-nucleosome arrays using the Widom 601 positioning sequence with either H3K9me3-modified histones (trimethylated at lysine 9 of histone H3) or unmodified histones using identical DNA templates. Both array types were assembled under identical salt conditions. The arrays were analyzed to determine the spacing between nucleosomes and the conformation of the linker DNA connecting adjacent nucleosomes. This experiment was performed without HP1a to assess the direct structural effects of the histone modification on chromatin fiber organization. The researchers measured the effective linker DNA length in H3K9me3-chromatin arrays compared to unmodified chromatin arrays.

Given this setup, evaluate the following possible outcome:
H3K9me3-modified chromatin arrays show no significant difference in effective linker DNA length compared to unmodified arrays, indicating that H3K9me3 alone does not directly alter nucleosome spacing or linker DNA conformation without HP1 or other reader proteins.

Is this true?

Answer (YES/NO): NO